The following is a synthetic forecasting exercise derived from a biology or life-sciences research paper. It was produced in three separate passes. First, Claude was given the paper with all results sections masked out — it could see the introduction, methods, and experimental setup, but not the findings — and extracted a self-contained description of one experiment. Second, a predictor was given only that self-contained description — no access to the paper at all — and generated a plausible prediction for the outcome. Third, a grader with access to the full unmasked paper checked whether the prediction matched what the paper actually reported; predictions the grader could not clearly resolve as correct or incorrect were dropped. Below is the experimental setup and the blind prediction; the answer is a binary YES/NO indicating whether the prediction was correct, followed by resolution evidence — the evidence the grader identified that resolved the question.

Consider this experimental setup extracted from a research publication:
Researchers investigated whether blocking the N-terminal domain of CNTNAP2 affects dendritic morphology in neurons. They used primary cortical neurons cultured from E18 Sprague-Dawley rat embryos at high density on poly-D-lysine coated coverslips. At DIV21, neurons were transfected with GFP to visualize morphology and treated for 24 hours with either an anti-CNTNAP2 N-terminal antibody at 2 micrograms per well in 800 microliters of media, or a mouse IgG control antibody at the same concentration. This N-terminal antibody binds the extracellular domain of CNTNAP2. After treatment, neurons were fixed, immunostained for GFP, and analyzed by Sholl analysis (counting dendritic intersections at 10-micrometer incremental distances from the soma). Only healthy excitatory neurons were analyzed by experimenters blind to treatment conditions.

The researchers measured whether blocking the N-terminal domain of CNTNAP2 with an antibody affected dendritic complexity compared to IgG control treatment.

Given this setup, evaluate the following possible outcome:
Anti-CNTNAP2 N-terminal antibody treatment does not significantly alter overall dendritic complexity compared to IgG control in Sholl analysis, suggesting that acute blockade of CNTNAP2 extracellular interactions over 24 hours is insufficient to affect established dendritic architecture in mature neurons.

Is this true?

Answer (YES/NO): NO